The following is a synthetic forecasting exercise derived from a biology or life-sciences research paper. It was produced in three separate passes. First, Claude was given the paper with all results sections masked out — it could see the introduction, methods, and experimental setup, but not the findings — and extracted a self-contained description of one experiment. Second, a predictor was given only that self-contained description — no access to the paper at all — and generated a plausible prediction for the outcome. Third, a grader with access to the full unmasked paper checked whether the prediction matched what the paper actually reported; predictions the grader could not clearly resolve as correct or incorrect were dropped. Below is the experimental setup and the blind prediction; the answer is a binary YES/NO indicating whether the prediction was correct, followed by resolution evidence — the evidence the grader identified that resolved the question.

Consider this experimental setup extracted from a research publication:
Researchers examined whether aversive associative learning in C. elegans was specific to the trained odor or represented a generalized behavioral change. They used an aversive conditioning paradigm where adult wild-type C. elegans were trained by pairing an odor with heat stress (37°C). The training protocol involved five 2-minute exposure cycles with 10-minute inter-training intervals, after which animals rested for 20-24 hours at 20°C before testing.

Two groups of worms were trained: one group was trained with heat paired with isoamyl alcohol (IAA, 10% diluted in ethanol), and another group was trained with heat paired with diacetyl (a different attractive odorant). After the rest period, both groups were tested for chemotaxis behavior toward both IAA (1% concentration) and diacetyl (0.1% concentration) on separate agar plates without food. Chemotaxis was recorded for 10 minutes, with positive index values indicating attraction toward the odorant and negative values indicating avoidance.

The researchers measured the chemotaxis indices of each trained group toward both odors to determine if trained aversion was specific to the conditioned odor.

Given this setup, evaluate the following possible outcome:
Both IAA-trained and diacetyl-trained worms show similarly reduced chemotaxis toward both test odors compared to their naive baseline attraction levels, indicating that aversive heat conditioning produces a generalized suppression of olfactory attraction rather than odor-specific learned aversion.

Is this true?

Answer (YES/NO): NO